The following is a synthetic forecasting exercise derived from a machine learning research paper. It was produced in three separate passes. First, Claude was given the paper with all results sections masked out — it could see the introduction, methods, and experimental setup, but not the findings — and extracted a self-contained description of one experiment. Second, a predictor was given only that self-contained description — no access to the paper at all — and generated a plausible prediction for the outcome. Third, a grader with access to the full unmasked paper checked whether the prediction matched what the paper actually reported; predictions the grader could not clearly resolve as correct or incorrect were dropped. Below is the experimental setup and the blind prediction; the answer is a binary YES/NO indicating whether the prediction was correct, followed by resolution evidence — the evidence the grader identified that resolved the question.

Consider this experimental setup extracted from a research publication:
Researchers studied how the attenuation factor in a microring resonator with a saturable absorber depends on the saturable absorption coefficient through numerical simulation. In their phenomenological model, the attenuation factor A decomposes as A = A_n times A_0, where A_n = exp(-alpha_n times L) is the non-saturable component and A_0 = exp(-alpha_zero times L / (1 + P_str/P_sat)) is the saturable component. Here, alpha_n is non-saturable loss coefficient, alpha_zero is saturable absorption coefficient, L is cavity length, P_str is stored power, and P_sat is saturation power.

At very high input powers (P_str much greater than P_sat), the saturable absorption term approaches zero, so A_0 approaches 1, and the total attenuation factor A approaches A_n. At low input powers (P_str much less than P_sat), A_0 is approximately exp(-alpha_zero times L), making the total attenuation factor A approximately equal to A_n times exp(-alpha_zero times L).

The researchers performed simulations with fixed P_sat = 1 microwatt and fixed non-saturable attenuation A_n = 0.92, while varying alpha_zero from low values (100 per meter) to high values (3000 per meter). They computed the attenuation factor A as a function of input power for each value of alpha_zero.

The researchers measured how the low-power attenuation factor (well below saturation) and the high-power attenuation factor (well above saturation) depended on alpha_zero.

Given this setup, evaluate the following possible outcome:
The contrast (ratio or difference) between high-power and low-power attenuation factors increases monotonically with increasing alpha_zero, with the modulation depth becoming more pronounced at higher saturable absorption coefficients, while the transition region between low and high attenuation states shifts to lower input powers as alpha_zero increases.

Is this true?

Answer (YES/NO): NO